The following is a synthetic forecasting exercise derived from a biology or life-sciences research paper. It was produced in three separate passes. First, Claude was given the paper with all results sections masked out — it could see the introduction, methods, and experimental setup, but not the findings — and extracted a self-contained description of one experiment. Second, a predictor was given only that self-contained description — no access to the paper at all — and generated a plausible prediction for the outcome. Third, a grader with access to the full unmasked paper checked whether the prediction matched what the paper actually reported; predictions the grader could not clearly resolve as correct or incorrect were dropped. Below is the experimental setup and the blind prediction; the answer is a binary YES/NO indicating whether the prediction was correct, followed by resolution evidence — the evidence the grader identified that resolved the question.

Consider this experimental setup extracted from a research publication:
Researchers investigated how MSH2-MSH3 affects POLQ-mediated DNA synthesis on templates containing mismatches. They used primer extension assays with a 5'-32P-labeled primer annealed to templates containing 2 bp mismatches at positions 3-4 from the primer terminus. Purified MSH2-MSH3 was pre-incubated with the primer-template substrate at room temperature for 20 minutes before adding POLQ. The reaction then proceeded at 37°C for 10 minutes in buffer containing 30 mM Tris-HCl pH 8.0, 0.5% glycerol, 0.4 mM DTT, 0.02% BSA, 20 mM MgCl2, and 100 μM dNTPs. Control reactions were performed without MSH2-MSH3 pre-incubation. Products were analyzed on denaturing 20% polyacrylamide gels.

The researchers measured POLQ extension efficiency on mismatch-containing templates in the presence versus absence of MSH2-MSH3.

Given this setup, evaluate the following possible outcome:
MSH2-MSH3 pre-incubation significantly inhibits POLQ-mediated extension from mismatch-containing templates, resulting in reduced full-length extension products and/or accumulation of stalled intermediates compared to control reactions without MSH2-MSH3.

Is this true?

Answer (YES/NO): YES